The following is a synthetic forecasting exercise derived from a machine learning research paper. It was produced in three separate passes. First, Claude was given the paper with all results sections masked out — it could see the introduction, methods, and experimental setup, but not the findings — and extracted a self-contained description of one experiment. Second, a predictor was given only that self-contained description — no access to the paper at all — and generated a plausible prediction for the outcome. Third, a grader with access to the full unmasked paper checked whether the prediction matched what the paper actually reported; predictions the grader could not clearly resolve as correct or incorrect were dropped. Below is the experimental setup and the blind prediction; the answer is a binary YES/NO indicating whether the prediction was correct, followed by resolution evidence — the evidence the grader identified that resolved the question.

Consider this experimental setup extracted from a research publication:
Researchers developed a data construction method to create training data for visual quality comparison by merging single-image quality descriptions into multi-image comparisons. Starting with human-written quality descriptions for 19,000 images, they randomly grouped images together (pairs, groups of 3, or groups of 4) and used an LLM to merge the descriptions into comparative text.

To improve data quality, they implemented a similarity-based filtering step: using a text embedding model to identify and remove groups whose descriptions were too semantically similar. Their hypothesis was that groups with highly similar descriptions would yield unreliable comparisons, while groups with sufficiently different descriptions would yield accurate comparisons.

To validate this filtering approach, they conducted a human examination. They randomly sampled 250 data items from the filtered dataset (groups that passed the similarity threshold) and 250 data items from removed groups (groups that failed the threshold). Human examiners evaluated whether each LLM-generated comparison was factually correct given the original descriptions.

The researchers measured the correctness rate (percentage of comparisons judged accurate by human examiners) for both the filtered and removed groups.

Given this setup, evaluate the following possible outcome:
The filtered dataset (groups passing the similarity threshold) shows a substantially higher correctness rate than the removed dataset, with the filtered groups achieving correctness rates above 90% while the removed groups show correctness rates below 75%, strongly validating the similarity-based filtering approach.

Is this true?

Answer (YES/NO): YES